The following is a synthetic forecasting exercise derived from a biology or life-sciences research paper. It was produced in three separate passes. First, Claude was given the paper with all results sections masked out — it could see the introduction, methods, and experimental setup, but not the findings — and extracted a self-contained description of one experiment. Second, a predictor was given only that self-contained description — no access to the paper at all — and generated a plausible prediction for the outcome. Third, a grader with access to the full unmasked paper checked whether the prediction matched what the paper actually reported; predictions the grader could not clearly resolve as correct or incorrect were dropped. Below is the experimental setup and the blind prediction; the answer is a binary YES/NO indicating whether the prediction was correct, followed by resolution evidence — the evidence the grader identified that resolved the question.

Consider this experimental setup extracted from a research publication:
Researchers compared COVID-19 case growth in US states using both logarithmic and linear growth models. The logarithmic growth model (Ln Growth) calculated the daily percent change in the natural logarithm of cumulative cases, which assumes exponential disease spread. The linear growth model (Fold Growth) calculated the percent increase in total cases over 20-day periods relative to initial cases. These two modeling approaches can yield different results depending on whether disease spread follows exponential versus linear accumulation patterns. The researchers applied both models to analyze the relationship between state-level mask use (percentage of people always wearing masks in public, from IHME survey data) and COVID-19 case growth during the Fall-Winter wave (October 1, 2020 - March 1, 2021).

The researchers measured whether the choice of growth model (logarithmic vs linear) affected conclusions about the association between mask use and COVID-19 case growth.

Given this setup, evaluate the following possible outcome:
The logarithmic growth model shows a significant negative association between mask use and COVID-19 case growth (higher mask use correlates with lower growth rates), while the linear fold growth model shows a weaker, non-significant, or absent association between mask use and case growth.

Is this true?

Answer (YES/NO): NO